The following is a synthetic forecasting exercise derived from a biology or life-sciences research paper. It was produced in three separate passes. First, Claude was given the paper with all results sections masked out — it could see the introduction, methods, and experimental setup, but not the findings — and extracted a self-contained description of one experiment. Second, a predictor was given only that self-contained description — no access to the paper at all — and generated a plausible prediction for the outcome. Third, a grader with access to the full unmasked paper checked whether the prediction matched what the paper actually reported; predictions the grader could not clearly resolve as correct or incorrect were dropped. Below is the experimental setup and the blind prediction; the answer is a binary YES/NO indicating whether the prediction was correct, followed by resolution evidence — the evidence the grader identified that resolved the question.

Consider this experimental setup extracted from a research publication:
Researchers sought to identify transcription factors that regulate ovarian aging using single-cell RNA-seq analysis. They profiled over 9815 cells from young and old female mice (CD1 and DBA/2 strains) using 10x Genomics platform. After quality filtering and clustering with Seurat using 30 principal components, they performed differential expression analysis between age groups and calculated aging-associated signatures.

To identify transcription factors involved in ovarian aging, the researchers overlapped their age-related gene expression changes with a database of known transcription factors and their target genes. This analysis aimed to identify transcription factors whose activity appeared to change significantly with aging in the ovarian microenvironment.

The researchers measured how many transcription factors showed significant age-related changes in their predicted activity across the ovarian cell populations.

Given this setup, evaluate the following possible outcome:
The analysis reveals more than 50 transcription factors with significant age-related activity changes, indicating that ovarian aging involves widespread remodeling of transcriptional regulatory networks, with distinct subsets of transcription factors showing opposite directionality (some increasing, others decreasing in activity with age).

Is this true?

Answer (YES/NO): NO